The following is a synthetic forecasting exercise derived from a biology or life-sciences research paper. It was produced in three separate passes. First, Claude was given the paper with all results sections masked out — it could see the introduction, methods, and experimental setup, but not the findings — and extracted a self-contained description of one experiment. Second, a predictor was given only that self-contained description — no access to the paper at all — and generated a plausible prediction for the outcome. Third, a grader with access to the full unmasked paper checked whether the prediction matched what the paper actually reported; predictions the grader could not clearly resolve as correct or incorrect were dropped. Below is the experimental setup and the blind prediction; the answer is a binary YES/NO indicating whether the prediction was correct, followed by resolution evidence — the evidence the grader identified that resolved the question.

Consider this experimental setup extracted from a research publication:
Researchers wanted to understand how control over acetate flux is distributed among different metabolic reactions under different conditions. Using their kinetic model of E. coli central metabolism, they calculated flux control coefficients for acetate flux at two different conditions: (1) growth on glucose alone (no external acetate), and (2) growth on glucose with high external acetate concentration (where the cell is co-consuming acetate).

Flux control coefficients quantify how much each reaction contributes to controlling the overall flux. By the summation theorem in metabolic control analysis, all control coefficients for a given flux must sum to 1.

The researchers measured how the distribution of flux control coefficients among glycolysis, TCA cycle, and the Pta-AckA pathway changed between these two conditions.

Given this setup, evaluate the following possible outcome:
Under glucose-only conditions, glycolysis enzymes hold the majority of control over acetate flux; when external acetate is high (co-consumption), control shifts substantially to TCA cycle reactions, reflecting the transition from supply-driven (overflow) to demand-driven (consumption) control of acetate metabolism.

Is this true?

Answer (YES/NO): NO